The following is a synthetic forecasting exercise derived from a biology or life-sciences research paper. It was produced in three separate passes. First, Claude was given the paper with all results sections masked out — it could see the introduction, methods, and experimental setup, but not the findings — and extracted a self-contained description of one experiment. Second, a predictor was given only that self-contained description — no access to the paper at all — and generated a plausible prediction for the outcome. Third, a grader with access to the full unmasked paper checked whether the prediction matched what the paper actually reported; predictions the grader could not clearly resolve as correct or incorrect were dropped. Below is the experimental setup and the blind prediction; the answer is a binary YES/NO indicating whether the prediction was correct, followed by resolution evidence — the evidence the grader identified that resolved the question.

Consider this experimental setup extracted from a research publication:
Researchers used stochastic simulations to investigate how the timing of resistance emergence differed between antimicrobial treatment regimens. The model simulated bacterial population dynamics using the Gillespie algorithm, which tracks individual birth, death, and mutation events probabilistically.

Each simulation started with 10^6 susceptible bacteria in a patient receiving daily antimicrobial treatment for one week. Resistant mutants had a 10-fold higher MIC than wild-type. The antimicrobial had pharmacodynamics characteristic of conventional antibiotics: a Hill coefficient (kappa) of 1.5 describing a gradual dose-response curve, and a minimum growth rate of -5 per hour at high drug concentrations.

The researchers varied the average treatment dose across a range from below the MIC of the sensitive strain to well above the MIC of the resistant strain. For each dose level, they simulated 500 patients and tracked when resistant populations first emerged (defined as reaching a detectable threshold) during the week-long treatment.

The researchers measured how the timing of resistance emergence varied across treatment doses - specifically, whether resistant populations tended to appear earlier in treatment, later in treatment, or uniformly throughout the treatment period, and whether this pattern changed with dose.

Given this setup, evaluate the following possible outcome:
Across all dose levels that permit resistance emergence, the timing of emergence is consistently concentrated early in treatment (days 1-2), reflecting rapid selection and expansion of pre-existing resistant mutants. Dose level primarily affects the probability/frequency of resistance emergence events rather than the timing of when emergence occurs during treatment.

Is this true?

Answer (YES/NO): NO